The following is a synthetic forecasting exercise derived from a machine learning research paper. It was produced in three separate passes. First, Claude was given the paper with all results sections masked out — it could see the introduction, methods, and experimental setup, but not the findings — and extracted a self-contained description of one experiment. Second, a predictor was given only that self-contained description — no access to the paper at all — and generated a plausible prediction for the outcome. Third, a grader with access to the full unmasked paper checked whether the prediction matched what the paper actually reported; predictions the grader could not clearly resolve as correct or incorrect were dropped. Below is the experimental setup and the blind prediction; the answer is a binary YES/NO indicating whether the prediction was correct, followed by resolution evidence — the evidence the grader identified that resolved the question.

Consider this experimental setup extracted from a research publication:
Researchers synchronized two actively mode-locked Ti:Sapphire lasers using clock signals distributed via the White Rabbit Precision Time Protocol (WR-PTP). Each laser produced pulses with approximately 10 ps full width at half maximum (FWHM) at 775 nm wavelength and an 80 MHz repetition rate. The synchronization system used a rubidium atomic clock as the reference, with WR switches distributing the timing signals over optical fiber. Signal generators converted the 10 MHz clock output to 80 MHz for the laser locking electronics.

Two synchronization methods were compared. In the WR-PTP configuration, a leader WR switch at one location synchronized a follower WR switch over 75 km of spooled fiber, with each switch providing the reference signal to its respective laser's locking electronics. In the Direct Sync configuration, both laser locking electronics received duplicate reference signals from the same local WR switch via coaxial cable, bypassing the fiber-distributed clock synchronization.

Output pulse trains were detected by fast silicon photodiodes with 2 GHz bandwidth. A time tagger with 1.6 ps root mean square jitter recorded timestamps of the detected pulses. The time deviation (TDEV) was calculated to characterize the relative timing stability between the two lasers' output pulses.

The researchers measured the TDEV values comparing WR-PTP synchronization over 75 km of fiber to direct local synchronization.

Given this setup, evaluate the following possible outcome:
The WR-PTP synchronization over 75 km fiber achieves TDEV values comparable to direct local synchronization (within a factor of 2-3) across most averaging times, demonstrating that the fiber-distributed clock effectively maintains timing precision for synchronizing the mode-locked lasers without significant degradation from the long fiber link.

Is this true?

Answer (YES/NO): YES